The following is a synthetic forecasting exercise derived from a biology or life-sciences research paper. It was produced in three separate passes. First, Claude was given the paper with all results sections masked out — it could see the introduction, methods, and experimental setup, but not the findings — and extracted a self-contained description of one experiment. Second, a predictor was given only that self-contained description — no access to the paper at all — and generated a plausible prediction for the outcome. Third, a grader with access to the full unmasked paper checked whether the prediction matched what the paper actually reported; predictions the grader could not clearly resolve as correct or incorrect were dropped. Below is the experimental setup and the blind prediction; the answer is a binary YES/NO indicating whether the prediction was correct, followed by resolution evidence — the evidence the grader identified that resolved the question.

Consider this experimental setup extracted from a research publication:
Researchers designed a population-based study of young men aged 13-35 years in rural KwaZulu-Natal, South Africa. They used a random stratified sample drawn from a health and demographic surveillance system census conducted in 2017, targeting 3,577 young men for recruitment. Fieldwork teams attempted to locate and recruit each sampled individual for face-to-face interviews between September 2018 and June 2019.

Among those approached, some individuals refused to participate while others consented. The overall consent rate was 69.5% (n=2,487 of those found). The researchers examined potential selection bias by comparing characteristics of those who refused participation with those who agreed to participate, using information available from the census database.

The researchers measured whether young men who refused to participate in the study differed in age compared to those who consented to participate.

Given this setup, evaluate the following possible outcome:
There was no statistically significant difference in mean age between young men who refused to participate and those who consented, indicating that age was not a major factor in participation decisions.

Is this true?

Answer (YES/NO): NO